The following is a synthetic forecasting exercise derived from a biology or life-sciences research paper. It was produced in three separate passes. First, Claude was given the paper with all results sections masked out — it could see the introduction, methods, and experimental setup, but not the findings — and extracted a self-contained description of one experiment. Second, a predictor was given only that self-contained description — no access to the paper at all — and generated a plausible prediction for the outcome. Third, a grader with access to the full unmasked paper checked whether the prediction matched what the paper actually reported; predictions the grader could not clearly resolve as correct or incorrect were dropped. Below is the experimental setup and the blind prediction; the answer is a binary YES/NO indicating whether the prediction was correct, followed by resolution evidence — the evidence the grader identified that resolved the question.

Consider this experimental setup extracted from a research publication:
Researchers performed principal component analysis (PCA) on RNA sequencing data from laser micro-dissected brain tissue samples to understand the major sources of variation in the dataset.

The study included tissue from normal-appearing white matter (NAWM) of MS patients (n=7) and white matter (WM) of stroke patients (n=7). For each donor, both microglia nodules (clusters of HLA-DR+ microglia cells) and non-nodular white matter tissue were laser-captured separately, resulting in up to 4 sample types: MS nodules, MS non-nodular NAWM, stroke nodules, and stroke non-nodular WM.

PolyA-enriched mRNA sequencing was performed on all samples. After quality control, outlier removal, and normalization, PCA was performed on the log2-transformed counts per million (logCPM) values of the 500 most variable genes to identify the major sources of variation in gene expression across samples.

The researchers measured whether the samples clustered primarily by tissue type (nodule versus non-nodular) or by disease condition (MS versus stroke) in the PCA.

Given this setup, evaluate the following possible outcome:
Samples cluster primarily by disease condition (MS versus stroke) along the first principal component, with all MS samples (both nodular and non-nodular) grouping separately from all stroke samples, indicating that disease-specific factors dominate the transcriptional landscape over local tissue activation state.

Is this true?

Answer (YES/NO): YES